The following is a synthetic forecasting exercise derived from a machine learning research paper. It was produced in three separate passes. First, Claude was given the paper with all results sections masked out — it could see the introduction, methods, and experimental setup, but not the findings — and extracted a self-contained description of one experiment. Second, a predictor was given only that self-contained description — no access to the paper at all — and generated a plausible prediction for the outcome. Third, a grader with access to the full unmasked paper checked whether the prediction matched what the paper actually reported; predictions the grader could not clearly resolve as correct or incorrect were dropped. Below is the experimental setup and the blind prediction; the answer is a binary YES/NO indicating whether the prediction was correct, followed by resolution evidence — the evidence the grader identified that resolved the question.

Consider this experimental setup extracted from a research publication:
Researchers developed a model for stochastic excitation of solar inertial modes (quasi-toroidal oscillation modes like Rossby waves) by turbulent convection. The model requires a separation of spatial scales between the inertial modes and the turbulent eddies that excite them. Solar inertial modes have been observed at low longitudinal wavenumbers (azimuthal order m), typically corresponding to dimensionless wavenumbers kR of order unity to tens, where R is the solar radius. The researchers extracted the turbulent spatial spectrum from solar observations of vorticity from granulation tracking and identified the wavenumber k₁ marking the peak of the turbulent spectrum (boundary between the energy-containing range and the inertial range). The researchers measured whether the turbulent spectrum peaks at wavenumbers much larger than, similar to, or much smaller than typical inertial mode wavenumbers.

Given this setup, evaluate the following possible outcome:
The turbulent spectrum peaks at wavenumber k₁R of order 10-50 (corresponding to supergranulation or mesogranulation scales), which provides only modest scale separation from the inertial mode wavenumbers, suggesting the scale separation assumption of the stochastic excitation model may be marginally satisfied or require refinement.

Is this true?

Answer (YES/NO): NO